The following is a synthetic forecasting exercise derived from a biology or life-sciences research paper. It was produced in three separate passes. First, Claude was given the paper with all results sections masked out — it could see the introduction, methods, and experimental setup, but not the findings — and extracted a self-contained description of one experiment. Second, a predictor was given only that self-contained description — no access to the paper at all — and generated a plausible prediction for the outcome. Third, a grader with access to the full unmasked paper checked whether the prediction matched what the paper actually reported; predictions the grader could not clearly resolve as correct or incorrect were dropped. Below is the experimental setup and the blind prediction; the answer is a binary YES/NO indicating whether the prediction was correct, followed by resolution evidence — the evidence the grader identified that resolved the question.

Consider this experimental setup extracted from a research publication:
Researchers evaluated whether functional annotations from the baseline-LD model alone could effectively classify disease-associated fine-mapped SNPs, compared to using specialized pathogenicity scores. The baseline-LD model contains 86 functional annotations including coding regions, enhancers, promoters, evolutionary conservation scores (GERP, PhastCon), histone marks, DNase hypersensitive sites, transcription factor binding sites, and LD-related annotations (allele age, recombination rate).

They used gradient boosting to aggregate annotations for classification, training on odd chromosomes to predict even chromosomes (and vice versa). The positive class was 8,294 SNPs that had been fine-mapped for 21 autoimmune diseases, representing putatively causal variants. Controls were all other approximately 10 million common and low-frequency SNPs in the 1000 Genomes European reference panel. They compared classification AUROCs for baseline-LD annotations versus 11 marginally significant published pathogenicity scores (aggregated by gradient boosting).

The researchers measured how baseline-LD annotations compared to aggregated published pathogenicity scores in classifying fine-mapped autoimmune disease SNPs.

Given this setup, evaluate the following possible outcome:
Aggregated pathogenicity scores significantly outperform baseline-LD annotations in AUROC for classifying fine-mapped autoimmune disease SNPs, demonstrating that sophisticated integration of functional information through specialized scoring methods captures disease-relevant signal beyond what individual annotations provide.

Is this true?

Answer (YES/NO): NO